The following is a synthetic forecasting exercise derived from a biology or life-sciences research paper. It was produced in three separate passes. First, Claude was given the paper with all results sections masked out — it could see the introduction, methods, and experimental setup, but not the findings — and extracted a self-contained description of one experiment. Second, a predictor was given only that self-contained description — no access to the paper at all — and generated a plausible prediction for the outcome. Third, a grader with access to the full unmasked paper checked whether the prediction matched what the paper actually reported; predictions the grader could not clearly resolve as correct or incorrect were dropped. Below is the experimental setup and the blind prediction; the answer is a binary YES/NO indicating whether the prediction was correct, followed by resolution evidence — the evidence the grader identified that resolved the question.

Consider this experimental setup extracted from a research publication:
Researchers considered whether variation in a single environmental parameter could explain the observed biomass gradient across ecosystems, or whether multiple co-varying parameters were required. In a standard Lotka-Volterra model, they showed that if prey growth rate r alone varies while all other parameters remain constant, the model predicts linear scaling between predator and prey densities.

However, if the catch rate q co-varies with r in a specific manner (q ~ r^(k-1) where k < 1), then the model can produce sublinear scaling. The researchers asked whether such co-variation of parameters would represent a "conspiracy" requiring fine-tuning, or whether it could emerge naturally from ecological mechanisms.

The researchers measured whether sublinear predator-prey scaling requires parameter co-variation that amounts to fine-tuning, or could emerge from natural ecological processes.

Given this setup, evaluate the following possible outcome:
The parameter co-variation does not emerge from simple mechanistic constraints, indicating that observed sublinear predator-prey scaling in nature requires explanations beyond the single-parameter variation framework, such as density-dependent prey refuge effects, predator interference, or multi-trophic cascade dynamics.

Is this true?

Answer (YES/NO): NO